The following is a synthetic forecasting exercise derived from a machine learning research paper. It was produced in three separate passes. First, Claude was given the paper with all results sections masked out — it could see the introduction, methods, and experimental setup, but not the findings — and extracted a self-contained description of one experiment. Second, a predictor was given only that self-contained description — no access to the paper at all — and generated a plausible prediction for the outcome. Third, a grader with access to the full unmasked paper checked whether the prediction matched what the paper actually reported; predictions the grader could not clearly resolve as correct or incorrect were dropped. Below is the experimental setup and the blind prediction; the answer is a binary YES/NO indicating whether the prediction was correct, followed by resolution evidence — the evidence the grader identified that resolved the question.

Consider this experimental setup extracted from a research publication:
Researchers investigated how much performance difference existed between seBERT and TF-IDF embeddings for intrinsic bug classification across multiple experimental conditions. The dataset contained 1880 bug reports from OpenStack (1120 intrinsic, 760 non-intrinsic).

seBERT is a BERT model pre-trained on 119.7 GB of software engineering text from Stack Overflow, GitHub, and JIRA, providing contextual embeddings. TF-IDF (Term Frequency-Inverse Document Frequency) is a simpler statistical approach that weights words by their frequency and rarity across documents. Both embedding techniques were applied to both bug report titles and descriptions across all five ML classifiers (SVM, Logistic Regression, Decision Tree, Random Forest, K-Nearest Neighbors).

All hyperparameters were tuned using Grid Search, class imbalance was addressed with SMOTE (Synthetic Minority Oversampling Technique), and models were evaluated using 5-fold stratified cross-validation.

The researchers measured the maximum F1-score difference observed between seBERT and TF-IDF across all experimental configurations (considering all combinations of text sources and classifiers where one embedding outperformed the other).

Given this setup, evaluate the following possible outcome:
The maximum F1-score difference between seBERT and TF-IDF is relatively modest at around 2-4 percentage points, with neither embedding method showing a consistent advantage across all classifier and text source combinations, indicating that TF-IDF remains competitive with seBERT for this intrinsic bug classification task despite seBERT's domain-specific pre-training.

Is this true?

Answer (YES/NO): NO